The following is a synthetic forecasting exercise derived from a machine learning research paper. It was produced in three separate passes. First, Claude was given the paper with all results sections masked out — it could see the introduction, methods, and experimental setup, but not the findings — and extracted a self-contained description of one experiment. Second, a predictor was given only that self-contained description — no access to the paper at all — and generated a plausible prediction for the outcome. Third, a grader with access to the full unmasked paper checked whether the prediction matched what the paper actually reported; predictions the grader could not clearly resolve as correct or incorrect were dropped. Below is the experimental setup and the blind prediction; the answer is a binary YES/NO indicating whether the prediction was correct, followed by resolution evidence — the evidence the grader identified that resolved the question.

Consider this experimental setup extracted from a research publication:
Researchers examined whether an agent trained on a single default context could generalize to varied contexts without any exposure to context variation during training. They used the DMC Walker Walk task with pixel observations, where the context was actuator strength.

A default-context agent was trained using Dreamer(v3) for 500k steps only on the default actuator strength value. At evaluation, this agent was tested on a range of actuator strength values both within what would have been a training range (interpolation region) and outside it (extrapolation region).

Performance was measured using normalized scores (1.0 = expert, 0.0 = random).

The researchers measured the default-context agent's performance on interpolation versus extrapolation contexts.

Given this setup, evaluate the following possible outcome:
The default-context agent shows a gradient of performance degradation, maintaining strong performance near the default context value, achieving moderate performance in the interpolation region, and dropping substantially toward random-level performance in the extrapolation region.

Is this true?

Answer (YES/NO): NO